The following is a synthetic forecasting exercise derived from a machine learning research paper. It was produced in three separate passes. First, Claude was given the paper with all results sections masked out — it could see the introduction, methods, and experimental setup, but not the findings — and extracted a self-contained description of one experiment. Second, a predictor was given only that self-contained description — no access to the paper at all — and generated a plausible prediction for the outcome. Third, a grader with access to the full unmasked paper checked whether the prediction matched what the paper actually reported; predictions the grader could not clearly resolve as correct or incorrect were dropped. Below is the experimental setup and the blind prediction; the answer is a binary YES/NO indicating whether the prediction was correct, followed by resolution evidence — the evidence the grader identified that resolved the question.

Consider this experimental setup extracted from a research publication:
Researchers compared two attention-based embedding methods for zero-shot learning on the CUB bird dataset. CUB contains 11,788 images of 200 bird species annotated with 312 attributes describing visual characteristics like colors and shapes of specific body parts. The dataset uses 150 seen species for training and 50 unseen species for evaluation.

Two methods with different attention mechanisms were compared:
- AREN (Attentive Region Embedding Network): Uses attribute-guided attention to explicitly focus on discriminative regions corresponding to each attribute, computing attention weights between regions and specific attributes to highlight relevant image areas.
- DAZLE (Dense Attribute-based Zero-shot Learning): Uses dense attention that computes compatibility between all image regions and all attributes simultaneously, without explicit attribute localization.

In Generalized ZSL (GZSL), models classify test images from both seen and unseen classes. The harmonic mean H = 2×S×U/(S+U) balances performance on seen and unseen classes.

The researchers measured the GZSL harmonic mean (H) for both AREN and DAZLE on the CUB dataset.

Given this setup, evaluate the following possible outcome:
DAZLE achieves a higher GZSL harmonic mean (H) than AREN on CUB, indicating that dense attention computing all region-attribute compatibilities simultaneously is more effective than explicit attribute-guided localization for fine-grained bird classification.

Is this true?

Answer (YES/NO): NO